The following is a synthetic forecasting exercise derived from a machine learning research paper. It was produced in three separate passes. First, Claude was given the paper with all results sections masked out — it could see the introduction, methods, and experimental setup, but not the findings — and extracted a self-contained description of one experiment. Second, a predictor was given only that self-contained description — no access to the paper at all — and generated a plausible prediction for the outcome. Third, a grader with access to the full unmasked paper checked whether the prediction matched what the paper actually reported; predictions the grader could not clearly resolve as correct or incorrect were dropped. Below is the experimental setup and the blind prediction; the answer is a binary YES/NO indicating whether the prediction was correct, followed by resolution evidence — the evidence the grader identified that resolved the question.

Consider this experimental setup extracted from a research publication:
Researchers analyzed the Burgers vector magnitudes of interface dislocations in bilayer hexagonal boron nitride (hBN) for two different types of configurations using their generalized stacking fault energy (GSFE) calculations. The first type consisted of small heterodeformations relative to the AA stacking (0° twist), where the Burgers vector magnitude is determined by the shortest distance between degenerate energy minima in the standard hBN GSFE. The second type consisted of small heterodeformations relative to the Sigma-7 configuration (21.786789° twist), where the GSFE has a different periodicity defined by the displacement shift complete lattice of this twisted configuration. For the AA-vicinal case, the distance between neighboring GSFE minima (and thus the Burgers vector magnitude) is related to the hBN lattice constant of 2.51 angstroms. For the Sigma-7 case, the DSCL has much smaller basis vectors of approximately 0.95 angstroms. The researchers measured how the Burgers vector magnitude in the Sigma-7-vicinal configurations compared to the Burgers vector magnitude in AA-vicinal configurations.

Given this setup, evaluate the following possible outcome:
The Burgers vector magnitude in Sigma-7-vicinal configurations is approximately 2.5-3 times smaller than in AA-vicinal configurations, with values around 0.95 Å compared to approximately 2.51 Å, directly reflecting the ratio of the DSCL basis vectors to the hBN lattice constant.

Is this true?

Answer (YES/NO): NO